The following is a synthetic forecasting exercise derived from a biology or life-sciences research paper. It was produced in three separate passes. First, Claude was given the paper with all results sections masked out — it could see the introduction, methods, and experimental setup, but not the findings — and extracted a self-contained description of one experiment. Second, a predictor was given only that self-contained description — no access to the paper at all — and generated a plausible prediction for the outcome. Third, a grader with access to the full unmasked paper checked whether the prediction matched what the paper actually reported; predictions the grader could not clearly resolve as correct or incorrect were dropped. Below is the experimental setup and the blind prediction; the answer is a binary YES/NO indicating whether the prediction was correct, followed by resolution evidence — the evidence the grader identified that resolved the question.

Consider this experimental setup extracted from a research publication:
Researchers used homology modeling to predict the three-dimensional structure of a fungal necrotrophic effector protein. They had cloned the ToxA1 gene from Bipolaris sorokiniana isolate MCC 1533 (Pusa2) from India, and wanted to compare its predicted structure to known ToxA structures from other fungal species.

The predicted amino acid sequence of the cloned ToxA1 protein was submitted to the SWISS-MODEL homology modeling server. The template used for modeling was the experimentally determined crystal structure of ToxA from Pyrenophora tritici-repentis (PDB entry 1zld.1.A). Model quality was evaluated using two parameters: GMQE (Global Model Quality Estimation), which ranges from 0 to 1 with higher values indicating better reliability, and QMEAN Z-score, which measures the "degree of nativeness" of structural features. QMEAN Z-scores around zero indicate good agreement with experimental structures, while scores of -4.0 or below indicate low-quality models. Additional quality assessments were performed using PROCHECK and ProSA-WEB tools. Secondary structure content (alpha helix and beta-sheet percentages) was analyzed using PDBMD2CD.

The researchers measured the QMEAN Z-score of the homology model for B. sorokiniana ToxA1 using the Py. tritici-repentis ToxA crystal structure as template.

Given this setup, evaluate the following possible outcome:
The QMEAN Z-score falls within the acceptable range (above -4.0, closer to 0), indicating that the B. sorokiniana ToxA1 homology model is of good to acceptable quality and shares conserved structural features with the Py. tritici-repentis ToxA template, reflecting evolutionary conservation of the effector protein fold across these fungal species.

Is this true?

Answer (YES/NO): YES